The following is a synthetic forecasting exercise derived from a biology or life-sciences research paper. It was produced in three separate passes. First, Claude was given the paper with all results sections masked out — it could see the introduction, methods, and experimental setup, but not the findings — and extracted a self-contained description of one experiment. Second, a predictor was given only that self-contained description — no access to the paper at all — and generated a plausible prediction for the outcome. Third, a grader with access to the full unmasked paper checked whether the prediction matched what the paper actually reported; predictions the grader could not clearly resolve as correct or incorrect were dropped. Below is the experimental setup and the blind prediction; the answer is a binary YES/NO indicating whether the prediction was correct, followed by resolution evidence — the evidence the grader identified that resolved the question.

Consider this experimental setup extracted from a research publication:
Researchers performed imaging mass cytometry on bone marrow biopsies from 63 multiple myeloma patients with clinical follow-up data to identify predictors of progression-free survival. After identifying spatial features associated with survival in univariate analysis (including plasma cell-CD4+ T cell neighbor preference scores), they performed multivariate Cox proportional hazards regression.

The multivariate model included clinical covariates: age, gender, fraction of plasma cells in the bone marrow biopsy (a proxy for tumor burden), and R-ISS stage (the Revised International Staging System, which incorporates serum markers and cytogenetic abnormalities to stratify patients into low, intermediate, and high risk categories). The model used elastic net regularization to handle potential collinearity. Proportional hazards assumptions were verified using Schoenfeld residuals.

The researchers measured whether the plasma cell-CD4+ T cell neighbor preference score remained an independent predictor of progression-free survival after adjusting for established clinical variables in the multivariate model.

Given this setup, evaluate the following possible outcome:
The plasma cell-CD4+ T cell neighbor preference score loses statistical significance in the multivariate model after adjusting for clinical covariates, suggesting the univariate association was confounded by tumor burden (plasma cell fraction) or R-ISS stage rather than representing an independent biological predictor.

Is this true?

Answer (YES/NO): NO